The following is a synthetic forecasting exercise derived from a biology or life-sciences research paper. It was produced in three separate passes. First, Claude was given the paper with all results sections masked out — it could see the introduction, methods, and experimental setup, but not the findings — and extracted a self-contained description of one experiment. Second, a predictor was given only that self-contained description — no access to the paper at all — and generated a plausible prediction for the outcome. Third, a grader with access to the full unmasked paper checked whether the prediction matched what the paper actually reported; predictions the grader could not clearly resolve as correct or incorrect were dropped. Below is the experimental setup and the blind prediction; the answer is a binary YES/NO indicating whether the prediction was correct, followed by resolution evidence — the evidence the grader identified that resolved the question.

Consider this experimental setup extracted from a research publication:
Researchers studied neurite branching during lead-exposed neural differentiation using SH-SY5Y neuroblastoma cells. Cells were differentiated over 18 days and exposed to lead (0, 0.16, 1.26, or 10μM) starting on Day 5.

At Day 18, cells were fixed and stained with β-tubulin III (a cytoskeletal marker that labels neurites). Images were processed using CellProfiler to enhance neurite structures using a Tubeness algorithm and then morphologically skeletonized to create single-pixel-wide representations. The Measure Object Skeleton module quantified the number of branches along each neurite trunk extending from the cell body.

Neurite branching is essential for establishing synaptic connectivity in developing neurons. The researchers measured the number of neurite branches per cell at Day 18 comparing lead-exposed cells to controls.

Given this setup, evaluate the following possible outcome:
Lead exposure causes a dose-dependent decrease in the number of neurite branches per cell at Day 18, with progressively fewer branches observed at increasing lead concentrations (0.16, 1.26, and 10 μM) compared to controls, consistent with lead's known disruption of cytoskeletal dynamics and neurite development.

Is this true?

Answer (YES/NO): NO